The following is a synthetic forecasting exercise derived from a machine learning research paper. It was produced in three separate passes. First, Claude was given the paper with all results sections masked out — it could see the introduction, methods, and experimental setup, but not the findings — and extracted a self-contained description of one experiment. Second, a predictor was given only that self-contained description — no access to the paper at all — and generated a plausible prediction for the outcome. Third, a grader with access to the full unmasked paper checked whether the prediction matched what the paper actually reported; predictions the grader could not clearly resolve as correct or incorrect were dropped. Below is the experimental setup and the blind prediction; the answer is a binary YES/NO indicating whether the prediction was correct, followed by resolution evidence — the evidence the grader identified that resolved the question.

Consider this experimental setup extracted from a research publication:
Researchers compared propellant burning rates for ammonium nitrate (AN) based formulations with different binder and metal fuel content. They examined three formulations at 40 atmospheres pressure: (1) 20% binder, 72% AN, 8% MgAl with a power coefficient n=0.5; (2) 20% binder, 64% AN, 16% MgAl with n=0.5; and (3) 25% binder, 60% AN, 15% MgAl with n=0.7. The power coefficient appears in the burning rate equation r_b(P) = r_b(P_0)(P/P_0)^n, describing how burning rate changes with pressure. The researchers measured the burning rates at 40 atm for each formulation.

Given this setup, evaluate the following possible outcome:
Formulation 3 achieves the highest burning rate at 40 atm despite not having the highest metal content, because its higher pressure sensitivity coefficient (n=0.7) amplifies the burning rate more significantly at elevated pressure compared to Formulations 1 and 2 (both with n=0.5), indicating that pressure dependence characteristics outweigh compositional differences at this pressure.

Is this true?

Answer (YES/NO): NO